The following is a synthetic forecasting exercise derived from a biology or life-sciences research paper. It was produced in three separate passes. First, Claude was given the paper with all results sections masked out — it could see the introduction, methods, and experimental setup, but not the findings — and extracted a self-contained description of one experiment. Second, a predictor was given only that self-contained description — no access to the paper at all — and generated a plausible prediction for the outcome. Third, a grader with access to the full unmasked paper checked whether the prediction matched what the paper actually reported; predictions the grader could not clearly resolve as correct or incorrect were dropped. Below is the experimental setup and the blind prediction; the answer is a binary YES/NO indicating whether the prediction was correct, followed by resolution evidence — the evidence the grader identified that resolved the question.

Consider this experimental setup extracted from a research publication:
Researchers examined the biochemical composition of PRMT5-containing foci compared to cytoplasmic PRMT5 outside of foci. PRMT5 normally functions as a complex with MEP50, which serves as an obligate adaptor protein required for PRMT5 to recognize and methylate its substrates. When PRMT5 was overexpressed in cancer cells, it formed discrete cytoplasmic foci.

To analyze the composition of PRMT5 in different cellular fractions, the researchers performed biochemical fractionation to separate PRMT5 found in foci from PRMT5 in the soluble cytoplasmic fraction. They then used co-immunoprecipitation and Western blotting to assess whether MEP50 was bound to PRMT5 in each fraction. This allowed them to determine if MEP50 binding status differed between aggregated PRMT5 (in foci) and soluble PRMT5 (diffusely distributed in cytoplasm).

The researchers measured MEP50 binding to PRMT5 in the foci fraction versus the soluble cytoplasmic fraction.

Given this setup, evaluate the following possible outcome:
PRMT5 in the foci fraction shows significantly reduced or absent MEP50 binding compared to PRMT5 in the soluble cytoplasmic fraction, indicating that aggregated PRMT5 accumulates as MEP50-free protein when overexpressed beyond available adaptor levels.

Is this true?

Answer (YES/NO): YES